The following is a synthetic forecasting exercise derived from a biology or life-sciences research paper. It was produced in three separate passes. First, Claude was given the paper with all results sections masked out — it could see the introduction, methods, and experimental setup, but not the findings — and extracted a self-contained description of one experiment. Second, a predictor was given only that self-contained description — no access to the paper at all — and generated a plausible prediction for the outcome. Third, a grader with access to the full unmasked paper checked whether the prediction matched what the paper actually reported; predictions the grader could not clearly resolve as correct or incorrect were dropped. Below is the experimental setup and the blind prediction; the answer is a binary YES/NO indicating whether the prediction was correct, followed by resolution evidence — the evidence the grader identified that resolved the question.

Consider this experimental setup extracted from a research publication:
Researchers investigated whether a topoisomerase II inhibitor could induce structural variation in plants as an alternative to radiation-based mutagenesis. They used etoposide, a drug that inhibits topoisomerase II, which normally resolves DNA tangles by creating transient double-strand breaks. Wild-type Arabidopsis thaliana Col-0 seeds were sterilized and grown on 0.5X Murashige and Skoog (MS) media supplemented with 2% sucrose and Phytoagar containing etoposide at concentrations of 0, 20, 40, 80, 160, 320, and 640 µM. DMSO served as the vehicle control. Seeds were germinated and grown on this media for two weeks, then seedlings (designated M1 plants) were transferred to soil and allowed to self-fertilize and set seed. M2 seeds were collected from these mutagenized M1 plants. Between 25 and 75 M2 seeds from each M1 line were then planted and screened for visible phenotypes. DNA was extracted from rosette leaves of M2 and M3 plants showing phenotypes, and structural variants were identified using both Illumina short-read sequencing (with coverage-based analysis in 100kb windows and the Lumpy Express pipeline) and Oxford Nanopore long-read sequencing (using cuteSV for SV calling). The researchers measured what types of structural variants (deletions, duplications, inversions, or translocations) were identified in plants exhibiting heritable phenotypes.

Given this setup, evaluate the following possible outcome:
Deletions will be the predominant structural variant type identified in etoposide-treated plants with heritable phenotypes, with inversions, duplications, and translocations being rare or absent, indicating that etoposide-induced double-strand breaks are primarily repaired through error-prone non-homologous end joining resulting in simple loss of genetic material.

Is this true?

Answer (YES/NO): NO